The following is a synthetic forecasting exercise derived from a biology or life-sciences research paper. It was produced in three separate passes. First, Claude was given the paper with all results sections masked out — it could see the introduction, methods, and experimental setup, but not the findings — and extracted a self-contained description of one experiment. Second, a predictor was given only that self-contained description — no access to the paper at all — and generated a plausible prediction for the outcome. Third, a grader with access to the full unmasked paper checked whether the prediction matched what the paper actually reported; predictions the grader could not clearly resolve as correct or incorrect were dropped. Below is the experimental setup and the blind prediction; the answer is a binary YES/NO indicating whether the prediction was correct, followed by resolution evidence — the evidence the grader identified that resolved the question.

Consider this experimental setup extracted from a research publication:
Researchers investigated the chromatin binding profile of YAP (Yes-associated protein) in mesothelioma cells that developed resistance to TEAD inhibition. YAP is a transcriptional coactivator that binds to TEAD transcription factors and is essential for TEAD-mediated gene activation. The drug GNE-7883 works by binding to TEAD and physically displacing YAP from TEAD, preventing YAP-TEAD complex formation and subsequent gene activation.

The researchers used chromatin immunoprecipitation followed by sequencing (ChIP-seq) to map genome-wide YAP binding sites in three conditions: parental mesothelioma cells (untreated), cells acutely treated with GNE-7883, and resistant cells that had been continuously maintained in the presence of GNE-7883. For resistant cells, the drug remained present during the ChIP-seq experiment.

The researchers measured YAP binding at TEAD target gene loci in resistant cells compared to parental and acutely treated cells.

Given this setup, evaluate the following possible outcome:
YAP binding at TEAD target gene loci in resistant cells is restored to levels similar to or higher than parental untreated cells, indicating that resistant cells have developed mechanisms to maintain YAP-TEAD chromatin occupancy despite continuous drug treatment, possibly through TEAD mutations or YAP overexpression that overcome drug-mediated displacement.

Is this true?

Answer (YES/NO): YES